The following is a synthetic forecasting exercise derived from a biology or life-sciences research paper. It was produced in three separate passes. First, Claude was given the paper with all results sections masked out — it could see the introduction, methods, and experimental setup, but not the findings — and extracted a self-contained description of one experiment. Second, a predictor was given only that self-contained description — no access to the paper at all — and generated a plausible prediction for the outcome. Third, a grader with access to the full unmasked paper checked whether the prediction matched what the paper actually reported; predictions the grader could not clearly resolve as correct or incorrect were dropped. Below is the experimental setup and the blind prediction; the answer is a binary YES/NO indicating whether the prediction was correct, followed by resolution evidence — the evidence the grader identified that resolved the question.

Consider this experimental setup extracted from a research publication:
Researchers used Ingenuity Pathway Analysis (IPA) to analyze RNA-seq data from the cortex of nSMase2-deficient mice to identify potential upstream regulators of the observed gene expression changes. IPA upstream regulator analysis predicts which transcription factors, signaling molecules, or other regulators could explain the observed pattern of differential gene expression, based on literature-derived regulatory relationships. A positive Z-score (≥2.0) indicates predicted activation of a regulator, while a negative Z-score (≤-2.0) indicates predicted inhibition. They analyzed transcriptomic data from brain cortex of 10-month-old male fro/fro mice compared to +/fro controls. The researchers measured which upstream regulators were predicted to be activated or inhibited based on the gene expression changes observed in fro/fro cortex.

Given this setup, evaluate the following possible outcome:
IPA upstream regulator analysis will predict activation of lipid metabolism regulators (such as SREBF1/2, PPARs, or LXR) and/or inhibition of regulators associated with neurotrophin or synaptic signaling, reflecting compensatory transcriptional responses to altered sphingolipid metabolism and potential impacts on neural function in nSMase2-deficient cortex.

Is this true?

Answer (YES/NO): NO